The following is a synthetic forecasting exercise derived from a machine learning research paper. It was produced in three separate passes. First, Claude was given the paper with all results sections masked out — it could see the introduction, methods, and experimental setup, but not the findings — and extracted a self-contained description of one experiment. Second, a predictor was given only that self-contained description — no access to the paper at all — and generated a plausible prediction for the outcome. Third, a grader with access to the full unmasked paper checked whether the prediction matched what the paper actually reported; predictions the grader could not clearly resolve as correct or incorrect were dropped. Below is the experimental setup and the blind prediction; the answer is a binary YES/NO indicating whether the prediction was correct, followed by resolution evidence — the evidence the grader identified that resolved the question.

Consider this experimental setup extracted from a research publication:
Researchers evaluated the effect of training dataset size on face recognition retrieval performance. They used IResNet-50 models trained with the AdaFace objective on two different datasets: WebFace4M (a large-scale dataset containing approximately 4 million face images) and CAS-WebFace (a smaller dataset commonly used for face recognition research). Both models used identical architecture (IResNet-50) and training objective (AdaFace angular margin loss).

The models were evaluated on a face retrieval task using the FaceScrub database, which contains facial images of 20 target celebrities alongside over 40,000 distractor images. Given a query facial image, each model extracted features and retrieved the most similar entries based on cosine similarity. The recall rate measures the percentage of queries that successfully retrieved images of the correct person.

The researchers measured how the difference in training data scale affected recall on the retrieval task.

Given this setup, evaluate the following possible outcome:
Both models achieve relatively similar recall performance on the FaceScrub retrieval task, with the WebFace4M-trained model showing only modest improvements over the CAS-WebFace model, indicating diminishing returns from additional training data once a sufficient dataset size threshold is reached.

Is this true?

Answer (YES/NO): NO